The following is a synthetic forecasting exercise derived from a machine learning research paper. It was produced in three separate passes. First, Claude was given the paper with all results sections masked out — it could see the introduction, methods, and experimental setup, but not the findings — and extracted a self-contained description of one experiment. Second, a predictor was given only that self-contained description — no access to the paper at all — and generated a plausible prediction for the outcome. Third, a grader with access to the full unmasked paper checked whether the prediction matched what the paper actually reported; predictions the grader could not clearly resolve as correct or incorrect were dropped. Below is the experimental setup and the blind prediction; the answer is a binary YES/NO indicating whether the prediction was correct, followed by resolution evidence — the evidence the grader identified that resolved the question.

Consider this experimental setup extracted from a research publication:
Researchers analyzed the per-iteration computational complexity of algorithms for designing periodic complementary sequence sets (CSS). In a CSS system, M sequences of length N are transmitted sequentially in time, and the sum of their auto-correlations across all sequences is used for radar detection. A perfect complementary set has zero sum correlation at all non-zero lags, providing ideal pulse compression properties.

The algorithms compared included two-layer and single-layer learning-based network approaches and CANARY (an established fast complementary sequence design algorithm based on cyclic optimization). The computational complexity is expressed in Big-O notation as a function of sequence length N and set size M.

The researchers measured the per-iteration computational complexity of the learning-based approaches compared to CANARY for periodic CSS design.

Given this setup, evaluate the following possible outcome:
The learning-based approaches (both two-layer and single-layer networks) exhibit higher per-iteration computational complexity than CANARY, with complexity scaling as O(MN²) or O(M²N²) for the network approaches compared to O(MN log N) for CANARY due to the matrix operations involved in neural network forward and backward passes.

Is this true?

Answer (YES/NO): YES